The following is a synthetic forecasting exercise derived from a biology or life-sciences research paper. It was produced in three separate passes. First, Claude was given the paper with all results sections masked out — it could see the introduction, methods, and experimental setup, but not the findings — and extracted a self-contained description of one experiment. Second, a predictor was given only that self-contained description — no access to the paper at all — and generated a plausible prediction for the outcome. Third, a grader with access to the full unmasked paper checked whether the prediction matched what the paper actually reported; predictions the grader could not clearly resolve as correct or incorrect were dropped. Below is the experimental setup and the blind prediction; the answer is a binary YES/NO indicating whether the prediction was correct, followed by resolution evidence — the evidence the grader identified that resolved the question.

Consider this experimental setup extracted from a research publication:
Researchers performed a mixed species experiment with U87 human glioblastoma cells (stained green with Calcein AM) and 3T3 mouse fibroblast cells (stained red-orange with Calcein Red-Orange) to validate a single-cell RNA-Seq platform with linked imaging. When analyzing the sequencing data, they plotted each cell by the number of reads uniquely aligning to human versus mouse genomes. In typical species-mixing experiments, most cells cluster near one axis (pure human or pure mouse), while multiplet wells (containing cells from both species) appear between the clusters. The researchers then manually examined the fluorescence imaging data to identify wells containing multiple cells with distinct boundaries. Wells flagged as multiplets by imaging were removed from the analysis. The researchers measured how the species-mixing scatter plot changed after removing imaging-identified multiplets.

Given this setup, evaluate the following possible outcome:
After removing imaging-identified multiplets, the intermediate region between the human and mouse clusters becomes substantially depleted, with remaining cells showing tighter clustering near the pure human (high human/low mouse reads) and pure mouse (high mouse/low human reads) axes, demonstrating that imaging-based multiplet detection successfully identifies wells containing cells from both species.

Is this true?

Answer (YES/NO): YES